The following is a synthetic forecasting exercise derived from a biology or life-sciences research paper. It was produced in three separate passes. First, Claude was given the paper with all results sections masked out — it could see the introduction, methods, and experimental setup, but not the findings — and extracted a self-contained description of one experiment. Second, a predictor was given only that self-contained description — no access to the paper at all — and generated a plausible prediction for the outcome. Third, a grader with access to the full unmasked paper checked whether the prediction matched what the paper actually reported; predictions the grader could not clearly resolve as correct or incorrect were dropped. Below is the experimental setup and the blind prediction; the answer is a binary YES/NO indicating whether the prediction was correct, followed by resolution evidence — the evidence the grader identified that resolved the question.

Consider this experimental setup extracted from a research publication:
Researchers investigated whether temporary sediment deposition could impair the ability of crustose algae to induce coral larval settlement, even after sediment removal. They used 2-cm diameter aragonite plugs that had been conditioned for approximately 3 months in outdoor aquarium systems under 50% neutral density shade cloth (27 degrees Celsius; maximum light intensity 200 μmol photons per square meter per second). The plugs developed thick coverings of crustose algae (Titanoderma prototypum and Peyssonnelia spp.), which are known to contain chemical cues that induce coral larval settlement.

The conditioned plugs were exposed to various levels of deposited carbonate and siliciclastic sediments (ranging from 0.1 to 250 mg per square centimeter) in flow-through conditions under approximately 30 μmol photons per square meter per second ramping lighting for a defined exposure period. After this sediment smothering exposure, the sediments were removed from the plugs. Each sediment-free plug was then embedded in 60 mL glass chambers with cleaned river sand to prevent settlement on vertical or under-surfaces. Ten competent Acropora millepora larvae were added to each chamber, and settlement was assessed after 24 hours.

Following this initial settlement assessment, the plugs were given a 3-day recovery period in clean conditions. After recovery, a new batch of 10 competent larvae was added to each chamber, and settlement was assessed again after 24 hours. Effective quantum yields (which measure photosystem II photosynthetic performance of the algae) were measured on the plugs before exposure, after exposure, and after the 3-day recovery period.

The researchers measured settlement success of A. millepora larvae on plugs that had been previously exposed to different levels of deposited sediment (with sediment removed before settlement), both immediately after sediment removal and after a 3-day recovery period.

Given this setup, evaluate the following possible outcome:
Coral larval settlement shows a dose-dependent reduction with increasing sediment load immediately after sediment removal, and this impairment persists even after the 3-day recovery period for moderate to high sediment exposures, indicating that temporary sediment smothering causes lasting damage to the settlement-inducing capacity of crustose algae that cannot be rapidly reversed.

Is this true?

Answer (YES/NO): NO